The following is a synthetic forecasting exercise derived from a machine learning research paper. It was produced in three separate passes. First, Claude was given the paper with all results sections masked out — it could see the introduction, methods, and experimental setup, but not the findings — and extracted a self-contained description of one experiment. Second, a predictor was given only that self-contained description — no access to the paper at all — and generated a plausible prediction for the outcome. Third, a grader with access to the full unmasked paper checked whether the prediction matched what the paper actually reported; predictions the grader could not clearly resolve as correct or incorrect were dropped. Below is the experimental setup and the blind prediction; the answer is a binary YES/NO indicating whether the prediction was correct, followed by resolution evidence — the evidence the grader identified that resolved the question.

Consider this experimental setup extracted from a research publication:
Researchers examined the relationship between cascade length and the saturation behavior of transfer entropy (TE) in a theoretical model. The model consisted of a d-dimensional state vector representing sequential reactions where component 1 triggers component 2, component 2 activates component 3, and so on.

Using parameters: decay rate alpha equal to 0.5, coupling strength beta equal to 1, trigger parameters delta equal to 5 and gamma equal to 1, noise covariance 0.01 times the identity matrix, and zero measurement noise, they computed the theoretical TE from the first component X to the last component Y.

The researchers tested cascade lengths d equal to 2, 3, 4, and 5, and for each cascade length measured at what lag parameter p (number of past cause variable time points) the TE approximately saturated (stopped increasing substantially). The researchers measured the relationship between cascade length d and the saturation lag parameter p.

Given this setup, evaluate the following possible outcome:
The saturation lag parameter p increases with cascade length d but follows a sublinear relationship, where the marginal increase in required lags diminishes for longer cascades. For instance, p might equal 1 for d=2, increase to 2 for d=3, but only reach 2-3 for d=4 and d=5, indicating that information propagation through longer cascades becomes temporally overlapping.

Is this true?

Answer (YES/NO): NO